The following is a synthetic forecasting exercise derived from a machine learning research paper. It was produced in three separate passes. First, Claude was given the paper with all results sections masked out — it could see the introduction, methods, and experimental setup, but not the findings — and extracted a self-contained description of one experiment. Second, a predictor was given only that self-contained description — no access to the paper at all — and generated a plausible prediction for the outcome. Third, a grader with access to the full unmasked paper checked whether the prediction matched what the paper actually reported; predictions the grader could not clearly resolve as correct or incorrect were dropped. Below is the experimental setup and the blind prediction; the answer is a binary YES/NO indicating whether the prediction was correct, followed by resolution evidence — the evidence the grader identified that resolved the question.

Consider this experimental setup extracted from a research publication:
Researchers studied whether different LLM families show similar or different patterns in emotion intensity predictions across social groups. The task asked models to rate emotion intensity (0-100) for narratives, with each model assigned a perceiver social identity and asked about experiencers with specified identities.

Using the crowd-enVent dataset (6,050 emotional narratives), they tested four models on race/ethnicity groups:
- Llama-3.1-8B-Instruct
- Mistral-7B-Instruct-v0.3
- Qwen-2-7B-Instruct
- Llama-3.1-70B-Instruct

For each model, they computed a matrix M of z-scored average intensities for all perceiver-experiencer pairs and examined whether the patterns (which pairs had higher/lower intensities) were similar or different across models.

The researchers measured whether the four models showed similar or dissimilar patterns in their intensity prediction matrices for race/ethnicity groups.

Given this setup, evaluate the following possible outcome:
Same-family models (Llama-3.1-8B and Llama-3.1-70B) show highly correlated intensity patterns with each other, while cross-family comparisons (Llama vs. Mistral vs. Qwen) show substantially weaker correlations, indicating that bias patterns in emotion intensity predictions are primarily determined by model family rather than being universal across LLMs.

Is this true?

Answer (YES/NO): NO